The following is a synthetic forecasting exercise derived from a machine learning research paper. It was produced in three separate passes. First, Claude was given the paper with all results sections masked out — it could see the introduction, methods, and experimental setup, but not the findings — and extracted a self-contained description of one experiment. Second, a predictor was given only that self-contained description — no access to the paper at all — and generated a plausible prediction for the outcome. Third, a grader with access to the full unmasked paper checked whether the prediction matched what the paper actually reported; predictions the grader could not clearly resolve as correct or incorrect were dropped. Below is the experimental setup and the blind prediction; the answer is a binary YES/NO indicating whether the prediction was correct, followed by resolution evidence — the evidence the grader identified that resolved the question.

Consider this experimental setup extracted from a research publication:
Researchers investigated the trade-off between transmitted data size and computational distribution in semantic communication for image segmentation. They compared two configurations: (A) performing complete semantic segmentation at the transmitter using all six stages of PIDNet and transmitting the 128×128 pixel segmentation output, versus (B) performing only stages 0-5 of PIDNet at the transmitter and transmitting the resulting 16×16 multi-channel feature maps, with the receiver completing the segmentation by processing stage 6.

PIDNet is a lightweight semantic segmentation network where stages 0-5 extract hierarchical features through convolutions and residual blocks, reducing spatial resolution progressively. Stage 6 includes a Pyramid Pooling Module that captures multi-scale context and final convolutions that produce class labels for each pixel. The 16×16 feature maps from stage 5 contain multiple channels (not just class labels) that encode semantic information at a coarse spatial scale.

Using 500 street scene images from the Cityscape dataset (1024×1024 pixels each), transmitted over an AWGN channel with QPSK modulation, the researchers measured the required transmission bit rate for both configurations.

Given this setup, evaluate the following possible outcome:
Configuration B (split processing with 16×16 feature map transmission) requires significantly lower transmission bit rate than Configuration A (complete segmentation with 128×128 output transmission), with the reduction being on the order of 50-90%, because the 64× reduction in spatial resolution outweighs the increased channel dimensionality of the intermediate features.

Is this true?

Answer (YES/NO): YES